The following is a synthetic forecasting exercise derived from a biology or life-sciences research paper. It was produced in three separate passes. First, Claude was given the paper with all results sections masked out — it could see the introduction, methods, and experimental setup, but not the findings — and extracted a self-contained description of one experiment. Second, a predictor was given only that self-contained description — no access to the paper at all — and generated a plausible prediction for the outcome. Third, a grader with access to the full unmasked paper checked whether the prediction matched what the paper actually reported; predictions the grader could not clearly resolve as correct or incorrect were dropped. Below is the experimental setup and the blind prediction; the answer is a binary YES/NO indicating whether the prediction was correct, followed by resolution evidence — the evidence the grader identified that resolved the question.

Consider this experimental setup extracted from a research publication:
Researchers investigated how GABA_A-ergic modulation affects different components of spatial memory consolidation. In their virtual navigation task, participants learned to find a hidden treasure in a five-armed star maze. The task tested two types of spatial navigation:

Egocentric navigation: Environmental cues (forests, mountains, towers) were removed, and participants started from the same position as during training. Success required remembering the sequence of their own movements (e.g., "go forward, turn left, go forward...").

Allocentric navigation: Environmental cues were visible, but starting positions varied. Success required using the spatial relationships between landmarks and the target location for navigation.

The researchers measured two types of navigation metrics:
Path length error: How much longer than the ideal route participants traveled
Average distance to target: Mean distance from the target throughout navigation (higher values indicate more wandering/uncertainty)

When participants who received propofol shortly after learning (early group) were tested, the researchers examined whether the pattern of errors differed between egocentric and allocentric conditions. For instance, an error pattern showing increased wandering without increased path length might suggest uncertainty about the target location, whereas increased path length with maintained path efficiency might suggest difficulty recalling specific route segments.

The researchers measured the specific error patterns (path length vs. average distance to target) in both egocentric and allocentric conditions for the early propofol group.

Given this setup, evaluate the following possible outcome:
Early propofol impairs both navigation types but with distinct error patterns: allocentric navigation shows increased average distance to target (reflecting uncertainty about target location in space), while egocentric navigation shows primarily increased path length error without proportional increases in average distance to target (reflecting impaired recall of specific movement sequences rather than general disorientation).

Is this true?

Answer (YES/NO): NO